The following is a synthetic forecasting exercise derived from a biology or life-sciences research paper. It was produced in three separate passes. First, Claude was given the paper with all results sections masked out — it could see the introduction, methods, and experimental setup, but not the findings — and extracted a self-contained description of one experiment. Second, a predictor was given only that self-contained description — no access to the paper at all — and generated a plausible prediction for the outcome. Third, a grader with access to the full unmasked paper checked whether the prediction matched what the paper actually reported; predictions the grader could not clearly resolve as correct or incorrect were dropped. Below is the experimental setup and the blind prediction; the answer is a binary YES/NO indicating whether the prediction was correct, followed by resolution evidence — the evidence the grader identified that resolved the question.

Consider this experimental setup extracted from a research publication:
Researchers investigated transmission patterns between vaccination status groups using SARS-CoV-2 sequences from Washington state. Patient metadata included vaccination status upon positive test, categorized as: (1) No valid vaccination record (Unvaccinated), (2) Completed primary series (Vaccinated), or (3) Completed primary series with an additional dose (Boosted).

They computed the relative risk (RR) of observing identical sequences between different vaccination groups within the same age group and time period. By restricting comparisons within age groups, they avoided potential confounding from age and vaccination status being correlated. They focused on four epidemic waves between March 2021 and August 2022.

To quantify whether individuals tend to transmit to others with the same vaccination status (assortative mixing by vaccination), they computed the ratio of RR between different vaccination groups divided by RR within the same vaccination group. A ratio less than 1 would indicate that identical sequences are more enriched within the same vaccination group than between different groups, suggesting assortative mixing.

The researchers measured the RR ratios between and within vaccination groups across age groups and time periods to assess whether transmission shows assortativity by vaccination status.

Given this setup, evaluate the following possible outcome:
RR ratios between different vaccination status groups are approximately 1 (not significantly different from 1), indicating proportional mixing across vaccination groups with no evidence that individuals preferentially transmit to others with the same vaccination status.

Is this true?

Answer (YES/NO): NO